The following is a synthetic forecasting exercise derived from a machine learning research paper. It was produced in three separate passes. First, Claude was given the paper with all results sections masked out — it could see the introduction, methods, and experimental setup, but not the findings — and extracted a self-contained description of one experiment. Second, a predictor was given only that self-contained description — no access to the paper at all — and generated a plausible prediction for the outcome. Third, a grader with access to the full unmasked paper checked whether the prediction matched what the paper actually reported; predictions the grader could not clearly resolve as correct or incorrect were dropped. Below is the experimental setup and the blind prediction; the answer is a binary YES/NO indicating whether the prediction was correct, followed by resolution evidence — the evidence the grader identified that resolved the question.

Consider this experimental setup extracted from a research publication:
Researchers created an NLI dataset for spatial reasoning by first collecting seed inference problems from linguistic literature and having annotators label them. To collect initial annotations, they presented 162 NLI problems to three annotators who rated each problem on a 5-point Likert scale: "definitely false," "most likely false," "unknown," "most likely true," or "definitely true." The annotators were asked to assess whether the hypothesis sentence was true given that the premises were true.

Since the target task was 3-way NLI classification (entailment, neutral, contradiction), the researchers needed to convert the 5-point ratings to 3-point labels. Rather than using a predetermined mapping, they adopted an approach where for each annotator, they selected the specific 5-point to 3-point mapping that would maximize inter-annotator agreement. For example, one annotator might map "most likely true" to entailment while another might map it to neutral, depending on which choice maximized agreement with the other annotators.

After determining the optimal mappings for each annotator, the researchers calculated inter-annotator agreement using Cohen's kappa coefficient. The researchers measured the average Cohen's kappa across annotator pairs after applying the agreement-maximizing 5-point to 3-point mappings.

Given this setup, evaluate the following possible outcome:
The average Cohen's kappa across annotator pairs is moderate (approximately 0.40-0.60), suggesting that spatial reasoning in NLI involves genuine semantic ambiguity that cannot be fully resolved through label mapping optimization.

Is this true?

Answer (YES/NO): NO